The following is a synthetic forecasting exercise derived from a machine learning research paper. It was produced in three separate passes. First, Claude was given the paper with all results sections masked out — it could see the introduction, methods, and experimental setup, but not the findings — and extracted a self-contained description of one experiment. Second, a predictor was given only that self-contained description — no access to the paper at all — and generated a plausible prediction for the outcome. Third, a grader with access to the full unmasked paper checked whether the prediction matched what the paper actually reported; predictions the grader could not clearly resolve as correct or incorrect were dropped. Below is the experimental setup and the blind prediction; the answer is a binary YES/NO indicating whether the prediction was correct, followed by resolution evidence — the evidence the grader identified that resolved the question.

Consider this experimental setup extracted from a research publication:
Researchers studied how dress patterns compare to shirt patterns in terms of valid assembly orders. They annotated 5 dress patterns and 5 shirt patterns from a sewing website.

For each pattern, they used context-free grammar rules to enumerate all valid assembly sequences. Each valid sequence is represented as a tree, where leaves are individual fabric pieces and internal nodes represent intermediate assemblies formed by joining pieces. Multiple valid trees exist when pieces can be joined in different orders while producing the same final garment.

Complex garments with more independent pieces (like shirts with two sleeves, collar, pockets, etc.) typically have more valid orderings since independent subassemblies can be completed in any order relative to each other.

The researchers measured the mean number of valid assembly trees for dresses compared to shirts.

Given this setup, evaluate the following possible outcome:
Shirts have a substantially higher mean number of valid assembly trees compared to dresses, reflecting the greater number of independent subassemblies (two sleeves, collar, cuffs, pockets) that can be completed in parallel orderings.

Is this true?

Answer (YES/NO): YES